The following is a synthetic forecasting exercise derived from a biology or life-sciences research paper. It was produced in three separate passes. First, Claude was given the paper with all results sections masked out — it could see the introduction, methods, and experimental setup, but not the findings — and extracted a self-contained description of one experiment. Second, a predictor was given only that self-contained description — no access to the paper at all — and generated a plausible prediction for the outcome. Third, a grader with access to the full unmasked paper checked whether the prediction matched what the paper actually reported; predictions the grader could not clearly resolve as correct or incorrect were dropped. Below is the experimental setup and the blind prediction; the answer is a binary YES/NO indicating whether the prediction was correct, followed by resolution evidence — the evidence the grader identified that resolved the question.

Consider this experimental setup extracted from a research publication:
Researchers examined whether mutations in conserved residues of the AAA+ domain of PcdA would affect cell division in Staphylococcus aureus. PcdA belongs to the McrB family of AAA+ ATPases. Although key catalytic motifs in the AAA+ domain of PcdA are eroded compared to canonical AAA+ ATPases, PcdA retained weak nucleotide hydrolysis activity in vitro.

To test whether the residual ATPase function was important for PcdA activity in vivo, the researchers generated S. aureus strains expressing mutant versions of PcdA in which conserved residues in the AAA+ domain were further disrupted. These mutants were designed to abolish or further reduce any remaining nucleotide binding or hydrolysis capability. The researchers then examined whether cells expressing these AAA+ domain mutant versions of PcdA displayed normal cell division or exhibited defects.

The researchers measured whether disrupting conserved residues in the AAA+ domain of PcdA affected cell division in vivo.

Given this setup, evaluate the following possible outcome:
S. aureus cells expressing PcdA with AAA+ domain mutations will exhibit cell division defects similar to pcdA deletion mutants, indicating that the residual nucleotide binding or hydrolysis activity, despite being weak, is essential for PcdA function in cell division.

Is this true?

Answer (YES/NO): YES